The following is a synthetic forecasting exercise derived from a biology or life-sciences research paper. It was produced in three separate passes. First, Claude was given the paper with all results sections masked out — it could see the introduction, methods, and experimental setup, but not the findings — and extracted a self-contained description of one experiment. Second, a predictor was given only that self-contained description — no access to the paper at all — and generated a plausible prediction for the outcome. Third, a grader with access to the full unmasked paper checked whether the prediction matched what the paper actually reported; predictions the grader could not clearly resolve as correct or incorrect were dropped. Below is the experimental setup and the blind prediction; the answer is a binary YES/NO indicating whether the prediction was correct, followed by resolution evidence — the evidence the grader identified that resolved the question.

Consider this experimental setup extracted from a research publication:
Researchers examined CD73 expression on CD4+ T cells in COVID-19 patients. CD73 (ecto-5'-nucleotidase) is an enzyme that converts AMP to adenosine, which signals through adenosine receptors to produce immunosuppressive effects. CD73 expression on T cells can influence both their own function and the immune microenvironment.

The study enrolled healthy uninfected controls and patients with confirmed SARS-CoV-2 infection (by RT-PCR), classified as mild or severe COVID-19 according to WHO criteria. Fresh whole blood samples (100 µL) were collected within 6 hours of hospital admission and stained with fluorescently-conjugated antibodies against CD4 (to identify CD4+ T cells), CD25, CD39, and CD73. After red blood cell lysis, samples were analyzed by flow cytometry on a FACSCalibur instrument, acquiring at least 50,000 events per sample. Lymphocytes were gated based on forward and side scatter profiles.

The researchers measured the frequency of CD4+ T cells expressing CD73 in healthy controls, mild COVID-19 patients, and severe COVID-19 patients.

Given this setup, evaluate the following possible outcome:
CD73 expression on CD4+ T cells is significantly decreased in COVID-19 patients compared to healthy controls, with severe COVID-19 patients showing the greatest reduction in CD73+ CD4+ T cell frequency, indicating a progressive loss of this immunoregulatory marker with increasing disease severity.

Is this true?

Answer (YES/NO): NO